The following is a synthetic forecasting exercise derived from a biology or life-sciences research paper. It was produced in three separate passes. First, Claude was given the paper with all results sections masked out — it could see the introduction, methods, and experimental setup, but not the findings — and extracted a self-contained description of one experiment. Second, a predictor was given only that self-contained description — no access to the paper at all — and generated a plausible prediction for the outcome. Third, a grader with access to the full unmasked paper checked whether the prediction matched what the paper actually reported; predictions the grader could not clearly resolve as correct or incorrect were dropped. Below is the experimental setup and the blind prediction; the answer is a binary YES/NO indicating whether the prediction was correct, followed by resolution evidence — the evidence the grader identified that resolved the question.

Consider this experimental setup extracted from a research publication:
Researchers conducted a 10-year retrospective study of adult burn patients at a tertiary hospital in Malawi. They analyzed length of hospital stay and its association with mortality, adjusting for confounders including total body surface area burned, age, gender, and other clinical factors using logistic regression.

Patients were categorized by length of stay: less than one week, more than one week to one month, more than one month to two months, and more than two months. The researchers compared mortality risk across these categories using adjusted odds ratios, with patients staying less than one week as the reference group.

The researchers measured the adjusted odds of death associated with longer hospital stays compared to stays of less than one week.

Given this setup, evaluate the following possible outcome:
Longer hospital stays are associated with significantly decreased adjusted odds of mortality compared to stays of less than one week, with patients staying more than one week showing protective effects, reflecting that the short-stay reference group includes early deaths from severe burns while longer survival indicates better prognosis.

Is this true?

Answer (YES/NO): YES